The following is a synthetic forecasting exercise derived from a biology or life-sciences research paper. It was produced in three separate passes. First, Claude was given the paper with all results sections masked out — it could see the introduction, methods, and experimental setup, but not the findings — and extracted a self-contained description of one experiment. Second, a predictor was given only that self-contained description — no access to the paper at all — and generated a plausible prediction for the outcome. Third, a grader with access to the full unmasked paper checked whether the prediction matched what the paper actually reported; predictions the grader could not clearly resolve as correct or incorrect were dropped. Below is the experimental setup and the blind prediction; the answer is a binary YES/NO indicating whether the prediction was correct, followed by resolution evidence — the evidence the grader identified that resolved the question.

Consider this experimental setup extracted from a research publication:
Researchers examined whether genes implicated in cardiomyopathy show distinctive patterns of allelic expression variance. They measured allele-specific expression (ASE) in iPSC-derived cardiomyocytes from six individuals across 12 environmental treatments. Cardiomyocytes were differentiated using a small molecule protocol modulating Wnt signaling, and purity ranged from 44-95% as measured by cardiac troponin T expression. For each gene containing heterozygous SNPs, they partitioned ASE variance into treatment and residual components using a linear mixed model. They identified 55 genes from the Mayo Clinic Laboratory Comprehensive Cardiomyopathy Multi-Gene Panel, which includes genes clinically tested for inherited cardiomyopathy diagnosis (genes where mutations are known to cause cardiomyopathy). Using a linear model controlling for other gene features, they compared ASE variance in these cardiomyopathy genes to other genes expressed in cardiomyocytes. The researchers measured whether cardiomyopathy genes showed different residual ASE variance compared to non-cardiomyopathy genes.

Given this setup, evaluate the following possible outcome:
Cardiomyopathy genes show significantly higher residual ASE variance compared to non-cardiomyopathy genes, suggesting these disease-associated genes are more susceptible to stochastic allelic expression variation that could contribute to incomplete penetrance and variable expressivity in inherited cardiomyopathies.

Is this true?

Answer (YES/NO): YES